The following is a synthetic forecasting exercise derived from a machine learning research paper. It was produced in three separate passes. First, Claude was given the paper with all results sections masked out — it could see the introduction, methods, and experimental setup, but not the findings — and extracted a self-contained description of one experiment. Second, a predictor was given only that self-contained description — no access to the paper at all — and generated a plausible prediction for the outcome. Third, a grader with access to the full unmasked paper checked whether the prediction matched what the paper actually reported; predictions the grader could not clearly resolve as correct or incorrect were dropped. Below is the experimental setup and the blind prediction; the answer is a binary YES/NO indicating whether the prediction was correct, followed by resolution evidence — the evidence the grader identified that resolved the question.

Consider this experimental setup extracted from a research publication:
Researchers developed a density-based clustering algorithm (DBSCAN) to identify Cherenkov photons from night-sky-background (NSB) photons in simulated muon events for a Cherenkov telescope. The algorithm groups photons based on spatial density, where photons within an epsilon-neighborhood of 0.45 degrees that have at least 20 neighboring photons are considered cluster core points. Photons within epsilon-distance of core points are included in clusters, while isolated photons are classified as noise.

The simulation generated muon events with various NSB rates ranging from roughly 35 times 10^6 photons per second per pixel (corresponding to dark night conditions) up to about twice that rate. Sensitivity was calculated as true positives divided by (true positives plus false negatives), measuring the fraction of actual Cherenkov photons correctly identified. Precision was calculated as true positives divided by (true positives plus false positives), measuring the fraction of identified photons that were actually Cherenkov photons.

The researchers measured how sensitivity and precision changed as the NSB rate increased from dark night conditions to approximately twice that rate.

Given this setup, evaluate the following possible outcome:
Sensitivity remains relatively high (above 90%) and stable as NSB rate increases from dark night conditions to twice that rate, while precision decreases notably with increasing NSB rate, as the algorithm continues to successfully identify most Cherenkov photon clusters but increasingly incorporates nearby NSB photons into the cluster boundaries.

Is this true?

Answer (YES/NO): YES